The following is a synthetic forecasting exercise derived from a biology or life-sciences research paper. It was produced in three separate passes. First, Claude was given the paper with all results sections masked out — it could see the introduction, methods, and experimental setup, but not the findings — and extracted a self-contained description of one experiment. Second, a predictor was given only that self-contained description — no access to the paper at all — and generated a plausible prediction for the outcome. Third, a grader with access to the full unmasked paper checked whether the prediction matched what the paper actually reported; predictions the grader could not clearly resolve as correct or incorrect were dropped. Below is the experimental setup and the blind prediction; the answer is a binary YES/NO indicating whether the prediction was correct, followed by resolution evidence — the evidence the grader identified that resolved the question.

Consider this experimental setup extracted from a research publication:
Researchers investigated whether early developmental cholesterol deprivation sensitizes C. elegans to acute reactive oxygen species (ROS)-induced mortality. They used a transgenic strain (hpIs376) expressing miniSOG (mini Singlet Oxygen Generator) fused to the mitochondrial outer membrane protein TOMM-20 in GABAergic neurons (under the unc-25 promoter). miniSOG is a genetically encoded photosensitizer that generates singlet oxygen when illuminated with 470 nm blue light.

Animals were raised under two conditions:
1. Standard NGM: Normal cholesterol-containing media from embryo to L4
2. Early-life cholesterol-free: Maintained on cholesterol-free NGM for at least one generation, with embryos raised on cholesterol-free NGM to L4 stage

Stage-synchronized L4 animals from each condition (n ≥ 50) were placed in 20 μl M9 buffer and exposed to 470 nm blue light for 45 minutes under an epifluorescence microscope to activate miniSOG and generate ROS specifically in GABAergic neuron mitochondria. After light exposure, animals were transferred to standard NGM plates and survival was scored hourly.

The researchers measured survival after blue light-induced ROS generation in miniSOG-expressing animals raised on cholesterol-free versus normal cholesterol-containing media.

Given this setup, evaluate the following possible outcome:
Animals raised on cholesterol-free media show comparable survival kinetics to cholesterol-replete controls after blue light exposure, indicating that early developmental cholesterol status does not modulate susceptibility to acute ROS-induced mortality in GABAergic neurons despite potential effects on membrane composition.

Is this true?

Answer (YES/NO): NO